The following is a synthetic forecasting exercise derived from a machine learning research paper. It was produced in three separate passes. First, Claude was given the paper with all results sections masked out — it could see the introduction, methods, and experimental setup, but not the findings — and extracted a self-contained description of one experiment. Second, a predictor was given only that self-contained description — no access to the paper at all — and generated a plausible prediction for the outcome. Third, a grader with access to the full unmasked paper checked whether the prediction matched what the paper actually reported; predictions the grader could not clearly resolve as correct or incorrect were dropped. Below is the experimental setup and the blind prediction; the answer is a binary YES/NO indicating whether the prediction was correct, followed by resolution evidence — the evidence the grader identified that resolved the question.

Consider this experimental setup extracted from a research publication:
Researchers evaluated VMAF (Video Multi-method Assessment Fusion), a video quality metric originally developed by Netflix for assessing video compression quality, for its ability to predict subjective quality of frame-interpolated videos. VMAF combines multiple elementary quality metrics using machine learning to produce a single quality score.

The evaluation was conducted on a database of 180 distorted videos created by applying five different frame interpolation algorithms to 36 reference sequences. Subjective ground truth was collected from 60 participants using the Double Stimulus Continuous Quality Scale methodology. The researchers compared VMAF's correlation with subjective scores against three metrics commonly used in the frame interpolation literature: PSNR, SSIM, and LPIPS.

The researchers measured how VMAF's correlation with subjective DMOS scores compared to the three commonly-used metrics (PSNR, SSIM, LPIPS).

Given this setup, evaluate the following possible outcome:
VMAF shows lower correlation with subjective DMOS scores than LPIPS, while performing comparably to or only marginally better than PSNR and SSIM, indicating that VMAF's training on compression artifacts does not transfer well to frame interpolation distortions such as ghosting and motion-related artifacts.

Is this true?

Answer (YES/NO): NO